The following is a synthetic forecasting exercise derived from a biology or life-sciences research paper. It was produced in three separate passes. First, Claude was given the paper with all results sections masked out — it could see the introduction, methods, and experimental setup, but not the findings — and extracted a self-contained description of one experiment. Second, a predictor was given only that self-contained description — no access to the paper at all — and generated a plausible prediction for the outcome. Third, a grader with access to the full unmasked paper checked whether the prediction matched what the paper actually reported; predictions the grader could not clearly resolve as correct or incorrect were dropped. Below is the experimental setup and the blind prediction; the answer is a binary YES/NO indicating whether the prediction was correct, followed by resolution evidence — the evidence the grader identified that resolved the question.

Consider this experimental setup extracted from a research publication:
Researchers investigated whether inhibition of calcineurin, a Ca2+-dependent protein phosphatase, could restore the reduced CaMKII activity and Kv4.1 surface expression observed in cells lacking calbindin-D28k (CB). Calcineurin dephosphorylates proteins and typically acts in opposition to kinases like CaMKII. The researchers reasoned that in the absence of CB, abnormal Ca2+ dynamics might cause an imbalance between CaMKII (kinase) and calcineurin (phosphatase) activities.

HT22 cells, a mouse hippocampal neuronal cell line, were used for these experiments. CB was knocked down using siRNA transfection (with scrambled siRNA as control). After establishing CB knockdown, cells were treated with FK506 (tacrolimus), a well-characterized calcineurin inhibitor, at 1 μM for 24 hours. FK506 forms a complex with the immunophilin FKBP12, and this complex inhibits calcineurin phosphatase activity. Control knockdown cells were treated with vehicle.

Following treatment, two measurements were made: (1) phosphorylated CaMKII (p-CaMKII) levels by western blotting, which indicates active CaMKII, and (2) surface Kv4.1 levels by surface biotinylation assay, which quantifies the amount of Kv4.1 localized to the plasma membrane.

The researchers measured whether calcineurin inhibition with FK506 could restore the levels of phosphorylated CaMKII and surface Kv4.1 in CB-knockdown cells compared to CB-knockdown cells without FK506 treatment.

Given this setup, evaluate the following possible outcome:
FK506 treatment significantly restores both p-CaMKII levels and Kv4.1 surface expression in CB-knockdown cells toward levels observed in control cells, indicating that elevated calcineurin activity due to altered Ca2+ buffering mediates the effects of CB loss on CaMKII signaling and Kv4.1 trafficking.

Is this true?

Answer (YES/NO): NO